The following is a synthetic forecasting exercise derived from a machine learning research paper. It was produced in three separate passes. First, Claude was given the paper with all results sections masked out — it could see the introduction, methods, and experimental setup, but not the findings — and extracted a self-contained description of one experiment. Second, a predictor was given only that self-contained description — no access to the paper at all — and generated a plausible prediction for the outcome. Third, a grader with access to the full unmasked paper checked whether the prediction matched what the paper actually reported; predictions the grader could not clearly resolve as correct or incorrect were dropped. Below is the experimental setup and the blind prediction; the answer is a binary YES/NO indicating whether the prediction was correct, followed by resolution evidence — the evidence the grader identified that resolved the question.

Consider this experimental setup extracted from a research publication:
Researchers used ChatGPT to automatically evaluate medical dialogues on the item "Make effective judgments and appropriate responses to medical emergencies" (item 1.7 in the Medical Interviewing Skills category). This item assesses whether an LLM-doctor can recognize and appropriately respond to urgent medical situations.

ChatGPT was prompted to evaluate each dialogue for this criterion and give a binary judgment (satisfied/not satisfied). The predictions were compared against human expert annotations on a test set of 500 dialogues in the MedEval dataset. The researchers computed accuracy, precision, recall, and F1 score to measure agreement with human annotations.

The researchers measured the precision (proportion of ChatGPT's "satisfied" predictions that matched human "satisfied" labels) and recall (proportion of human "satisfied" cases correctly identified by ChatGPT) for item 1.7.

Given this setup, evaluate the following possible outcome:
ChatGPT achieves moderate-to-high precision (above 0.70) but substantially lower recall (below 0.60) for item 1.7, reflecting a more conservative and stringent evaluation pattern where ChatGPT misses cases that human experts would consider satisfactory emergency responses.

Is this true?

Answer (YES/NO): NO